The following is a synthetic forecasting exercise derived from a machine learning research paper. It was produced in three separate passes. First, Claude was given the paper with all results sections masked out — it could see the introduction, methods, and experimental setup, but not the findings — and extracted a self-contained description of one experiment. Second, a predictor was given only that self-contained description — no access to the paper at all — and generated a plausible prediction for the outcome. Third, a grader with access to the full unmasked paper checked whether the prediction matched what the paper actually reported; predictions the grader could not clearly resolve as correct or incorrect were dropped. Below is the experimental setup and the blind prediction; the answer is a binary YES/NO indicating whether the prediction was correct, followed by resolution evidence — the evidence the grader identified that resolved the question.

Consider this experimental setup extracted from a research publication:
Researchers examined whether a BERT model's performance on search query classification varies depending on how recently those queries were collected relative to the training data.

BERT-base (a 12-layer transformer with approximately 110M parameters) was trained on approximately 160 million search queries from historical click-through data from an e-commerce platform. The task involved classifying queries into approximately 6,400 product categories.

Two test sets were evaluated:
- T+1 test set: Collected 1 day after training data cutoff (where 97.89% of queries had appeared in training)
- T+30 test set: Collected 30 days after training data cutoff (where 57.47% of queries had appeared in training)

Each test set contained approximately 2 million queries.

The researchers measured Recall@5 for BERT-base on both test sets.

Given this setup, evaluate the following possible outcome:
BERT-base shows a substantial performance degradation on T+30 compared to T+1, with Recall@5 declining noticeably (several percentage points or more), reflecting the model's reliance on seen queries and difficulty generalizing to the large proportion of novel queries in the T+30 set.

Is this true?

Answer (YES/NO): NO